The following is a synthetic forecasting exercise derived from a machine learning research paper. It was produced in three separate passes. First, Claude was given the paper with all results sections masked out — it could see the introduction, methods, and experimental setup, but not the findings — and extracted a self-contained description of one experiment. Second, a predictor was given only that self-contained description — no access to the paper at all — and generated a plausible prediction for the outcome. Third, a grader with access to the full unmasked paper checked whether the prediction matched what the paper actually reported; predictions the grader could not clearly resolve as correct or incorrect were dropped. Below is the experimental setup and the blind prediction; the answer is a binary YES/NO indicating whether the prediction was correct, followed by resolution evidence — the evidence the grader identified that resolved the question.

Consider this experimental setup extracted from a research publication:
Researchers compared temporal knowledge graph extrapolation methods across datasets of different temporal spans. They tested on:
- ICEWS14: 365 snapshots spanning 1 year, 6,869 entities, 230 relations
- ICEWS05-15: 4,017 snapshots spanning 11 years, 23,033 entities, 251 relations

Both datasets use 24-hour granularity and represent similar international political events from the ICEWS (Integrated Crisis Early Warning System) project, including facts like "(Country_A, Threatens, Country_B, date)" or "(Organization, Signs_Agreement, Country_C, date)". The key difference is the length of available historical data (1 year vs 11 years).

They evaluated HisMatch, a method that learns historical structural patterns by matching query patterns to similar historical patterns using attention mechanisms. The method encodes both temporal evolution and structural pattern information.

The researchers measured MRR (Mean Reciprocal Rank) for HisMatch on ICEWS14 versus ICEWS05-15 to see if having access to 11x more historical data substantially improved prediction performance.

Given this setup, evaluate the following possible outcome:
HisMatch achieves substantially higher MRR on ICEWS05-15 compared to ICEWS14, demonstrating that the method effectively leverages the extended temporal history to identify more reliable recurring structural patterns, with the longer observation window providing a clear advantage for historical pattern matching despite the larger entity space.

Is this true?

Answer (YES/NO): YES